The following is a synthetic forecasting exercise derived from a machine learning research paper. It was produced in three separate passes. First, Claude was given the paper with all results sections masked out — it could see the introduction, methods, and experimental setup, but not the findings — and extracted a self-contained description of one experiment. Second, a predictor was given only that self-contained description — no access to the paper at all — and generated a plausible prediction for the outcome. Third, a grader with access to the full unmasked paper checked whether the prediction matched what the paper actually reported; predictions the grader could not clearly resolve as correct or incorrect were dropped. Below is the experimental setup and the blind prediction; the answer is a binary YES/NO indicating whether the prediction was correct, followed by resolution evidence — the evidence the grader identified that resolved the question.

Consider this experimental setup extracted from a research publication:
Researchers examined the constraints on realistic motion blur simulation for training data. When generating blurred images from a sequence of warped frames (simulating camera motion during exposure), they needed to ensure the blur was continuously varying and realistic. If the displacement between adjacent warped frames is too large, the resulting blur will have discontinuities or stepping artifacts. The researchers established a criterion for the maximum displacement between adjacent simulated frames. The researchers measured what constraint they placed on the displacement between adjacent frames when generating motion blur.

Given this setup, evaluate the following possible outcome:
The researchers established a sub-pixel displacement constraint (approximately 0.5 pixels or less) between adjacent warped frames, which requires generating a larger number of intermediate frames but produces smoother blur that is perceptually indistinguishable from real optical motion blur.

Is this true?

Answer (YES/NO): NO